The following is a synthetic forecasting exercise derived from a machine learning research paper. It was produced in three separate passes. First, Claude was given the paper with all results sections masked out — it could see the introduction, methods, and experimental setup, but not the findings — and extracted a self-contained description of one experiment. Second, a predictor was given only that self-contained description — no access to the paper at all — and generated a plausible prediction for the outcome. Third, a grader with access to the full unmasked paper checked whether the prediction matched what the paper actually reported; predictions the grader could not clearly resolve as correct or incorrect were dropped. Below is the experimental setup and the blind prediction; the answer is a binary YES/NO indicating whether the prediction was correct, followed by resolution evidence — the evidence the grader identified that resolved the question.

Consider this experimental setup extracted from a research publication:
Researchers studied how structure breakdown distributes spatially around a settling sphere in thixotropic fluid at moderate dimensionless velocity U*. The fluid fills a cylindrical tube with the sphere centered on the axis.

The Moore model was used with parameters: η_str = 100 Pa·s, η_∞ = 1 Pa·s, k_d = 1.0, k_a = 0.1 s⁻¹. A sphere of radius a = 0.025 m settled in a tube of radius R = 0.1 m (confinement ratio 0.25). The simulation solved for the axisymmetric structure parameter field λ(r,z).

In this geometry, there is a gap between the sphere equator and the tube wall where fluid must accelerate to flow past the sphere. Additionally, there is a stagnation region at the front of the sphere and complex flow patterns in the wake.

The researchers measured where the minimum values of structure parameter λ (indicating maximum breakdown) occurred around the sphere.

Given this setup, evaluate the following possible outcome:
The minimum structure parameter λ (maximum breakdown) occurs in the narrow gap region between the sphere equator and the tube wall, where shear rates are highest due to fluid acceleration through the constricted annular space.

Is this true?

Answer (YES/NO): YES